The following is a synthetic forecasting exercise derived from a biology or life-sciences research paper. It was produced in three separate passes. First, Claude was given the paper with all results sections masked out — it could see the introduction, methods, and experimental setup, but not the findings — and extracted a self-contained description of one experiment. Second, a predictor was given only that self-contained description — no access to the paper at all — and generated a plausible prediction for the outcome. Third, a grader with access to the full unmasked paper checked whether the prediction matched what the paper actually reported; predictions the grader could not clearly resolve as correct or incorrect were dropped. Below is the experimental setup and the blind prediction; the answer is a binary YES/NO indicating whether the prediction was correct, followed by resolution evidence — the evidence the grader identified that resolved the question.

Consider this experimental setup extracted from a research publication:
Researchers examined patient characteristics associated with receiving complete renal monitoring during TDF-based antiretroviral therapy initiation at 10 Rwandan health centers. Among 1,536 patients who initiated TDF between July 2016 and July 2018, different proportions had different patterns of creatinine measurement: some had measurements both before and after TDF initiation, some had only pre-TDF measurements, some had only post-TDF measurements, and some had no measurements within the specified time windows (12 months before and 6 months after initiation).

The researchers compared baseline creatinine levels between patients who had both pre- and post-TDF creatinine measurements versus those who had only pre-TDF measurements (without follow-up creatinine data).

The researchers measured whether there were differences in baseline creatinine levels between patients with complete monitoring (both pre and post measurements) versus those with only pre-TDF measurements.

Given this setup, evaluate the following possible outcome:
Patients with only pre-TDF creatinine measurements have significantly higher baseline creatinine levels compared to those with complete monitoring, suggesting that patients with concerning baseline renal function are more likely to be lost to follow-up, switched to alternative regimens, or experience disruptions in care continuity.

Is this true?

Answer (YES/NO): NO